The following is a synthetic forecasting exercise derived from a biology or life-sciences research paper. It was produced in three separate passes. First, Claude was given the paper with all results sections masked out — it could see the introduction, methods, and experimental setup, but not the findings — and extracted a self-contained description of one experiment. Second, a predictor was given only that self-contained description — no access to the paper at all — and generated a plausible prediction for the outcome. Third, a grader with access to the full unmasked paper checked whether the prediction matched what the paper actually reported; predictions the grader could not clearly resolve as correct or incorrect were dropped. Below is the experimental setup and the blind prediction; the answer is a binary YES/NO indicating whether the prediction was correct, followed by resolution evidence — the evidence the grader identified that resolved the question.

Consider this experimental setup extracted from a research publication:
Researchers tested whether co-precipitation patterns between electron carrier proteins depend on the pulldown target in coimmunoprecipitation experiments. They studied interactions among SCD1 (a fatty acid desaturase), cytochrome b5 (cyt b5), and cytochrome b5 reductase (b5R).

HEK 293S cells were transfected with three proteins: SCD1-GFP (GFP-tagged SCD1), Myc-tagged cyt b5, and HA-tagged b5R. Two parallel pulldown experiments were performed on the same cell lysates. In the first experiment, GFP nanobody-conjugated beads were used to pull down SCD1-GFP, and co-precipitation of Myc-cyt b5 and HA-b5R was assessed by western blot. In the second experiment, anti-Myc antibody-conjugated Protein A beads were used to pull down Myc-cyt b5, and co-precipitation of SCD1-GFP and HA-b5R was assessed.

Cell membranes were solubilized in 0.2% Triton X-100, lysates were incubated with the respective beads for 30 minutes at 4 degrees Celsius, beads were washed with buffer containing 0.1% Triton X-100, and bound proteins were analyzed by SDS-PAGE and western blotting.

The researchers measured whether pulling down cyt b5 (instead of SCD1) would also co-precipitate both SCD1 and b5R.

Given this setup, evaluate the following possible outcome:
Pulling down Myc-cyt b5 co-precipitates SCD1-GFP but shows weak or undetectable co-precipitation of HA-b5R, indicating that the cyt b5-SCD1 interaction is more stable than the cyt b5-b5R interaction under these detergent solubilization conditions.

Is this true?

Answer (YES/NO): NO